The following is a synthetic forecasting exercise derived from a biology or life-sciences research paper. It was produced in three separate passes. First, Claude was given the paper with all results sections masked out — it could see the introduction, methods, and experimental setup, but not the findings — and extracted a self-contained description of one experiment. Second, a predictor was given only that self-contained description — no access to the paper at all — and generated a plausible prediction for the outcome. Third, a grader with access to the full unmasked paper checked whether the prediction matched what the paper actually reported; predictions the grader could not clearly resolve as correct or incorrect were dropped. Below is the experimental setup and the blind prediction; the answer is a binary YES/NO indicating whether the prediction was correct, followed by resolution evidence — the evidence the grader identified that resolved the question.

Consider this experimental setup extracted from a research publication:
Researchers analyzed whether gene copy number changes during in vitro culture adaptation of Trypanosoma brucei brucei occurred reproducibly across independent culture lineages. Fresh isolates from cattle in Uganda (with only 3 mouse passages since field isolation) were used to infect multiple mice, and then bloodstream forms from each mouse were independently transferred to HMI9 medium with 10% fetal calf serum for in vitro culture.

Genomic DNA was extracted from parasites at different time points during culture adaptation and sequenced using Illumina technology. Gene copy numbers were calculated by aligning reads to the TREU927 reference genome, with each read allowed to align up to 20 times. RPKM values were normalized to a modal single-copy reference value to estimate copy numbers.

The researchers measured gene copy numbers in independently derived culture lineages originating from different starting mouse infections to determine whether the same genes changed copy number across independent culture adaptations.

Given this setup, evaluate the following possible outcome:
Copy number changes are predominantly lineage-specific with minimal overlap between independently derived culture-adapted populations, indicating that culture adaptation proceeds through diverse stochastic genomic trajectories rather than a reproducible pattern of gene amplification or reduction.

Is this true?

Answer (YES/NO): NO